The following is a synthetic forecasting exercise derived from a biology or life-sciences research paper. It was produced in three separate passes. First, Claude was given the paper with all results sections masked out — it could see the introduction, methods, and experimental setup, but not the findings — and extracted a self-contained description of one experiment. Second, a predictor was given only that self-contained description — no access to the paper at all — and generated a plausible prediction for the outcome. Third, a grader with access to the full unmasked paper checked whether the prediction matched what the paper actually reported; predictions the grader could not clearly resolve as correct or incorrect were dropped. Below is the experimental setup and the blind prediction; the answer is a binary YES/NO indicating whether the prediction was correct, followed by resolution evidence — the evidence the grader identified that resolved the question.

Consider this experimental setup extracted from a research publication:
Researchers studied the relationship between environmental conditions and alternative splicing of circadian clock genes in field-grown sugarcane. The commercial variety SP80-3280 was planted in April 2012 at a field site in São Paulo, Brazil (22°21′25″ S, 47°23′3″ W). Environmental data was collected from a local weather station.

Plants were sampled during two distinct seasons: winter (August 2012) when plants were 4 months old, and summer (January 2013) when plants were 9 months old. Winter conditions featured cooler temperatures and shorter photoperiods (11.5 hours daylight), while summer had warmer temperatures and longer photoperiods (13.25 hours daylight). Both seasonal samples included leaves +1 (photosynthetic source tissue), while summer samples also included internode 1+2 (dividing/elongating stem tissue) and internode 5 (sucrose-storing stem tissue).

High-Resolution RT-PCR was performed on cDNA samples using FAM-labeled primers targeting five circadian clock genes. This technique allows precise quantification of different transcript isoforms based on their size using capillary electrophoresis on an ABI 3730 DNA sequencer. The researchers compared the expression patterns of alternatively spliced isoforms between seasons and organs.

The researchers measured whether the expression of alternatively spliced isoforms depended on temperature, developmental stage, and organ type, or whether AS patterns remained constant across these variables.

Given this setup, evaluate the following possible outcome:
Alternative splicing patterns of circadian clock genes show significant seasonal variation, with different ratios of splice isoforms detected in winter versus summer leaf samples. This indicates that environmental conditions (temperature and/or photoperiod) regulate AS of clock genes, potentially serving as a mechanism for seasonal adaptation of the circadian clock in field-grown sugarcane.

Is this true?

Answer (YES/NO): YES